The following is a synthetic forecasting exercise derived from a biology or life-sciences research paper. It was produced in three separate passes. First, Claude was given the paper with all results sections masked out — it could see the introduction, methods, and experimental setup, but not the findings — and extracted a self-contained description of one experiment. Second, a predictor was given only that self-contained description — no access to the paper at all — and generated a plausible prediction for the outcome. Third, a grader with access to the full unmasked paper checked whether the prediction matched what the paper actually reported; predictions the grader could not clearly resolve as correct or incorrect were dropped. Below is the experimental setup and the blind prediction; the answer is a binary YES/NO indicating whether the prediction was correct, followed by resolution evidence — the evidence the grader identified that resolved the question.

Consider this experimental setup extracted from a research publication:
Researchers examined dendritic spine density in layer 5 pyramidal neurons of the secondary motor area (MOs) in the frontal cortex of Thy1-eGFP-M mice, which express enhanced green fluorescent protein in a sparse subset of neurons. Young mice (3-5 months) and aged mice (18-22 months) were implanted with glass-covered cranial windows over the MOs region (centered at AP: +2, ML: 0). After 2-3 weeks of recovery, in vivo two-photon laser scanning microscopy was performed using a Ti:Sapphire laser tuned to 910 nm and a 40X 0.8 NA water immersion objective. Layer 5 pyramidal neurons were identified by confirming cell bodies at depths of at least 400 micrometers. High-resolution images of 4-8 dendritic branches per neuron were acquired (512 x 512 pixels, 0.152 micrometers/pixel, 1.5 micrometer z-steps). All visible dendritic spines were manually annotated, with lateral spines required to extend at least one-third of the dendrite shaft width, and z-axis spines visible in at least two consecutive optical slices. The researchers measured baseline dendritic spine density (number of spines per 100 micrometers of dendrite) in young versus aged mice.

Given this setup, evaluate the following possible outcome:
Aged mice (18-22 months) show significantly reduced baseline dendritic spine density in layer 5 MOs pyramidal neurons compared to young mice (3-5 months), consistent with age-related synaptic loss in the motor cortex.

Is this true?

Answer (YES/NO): NO